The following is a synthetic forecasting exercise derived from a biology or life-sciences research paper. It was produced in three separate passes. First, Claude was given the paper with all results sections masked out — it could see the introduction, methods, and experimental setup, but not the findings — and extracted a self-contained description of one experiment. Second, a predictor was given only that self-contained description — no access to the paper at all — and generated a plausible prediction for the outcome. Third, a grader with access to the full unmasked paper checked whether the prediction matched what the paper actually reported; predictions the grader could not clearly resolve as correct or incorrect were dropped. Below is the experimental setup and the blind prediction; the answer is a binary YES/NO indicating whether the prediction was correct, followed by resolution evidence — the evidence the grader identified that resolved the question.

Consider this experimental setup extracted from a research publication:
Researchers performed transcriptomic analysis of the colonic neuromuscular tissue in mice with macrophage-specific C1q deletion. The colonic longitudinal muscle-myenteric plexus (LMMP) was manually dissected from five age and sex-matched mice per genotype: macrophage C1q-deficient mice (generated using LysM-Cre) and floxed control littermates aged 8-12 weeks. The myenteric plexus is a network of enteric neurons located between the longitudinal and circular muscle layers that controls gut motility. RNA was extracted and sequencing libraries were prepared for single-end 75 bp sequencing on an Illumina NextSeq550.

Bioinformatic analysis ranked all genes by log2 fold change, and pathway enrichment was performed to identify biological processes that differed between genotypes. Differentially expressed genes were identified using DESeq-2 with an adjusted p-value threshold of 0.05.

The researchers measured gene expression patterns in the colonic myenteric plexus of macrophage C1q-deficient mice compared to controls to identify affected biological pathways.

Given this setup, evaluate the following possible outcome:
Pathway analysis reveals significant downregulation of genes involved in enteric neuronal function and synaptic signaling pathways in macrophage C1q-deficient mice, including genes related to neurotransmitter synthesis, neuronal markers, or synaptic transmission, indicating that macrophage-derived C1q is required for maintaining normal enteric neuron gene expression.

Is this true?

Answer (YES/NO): NO